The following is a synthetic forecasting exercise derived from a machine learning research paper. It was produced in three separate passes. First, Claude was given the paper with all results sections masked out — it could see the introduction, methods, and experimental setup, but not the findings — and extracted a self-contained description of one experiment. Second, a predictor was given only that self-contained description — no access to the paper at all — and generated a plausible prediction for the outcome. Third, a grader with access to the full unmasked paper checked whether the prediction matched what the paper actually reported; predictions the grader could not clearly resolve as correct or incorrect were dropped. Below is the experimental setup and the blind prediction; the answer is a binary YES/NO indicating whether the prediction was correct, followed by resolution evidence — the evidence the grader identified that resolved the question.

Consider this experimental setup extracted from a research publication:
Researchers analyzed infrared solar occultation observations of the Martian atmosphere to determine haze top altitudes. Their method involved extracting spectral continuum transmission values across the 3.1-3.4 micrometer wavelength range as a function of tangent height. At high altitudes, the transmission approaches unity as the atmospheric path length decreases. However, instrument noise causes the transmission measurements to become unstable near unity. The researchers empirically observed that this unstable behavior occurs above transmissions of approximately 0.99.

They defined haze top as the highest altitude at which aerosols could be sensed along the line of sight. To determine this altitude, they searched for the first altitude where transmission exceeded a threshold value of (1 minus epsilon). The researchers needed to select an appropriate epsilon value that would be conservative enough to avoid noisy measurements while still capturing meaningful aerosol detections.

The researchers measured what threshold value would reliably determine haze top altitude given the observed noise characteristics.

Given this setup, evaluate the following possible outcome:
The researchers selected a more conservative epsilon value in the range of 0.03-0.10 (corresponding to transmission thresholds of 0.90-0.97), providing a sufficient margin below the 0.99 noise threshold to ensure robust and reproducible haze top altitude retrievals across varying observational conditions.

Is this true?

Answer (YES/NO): NO